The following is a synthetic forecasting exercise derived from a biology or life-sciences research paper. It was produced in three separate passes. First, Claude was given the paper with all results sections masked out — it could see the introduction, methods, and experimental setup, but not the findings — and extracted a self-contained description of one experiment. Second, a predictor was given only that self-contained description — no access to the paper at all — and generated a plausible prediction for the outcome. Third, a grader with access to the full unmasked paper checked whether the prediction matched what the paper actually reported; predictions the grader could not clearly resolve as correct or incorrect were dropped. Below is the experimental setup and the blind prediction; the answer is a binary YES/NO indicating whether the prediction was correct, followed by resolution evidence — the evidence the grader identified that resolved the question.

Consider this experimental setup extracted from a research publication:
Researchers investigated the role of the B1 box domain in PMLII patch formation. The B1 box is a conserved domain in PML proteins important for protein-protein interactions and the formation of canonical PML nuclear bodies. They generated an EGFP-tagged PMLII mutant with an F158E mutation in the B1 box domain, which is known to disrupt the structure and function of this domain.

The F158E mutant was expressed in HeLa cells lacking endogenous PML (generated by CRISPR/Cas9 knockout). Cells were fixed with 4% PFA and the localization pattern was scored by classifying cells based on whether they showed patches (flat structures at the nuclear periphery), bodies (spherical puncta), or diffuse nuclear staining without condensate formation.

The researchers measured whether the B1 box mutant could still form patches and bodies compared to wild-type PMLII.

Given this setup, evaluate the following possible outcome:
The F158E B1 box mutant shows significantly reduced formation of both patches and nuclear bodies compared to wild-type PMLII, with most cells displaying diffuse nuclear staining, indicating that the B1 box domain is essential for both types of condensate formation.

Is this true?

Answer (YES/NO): YES